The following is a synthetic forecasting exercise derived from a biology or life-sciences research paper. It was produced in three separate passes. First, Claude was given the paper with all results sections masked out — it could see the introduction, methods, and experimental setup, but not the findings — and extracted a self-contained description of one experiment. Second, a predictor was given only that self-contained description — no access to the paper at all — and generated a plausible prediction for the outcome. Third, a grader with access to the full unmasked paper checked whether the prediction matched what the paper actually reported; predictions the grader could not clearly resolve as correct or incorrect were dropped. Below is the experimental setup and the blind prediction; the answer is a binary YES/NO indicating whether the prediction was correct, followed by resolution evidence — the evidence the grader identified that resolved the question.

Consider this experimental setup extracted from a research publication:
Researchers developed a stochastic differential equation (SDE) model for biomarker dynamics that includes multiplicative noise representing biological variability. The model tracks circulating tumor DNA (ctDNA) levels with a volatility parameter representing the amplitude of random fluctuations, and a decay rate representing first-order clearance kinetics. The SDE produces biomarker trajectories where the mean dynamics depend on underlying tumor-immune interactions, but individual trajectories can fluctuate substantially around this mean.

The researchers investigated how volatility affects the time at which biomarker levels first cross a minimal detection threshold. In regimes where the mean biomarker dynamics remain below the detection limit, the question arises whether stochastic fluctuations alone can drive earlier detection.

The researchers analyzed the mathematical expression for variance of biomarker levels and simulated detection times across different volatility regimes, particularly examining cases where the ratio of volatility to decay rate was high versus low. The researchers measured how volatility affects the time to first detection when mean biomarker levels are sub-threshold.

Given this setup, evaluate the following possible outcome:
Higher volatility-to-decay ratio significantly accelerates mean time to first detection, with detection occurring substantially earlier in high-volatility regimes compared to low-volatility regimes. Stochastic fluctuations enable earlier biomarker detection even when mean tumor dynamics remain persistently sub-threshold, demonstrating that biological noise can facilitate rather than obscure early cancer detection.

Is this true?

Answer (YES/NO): YES